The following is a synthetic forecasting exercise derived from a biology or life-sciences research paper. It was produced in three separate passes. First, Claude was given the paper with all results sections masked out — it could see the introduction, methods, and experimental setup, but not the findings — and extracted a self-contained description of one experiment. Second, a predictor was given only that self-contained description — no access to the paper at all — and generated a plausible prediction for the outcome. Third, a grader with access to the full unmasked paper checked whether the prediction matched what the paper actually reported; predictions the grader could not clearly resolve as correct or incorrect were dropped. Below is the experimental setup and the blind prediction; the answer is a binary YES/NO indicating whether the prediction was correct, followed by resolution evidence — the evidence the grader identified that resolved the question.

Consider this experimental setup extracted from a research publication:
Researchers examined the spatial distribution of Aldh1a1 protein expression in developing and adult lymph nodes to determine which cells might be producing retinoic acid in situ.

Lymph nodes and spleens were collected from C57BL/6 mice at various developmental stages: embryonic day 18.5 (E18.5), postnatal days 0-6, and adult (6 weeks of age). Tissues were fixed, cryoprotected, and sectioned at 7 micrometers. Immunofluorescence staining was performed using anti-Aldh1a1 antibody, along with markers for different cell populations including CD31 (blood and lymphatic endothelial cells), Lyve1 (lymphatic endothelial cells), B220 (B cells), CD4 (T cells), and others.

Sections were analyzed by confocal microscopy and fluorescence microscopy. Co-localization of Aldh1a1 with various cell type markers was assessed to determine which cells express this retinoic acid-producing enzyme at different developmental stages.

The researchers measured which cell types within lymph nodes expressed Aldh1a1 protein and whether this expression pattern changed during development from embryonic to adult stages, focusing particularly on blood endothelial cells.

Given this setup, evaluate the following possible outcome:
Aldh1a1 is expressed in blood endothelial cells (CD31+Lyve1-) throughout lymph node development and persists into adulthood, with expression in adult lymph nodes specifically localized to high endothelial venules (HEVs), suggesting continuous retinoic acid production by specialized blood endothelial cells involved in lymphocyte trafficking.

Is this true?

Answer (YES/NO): NO